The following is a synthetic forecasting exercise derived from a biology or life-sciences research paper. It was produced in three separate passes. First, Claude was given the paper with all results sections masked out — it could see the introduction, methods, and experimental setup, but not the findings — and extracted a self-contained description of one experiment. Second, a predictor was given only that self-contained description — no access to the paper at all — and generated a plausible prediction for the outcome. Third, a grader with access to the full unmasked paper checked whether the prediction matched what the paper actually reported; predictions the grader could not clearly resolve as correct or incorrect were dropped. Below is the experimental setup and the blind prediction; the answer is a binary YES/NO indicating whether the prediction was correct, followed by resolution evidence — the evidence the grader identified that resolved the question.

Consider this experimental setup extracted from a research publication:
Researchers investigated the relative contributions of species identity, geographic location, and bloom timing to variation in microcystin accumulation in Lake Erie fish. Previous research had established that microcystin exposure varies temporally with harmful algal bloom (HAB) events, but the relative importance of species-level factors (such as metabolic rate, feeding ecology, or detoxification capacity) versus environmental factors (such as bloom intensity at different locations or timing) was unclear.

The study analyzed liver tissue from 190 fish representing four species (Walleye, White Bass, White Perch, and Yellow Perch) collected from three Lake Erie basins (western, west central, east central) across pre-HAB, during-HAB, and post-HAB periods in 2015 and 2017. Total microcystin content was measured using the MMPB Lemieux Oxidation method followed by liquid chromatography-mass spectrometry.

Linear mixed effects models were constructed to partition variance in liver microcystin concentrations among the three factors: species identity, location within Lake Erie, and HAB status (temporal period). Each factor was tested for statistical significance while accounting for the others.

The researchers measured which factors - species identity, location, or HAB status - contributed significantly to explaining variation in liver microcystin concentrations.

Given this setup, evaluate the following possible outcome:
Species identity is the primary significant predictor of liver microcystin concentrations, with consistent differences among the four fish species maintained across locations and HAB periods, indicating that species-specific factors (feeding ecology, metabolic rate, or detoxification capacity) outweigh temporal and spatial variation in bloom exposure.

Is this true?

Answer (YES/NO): NO